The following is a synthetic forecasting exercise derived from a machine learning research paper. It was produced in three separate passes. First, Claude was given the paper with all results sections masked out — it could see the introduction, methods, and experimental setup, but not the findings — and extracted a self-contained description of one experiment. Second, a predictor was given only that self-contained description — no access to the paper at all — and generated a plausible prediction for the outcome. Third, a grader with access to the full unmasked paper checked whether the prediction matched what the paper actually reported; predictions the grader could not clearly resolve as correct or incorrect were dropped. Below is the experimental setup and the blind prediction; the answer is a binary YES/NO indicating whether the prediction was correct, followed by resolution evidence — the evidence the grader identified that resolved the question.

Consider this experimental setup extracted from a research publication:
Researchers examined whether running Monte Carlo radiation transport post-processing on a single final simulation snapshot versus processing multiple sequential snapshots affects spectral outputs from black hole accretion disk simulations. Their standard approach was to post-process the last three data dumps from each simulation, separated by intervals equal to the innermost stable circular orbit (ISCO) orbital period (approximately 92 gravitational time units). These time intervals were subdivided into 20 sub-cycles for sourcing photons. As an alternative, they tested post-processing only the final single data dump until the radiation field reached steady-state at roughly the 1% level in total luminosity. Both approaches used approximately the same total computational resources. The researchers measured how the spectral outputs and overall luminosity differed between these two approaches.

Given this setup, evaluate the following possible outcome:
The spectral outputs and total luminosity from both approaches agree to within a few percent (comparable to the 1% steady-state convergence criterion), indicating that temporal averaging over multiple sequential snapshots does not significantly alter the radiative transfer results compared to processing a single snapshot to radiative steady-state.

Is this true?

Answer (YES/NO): YES